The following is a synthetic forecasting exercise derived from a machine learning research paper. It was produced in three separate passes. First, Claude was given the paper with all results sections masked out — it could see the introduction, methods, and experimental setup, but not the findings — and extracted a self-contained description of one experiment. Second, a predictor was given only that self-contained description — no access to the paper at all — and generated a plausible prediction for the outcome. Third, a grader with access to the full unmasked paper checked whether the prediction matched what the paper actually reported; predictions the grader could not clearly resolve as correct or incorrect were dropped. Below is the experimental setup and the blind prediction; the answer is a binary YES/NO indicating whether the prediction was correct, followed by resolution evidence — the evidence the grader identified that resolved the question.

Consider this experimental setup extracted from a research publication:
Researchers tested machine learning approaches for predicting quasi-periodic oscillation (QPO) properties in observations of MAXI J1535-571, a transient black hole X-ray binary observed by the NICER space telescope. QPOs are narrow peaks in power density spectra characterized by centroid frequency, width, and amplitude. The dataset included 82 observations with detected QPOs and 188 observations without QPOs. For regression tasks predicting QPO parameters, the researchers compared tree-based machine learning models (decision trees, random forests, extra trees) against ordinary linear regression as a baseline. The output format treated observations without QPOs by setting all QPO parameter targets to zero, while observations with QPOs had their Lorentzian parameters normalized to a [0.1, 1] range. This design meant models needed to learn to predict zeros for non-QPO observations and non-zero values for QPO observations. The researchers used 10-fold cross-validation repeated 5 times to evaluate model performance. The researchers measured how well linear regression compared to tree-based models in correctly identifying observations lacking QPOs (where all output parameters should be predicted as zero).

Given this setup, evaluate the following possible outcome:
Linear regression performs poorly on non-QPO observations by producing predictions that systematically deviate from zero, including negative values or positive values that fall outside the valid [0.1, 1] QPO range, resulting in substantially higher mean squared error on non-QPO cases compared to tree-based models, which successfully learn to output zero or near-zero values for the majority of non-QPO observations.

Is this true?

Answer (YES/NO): NO